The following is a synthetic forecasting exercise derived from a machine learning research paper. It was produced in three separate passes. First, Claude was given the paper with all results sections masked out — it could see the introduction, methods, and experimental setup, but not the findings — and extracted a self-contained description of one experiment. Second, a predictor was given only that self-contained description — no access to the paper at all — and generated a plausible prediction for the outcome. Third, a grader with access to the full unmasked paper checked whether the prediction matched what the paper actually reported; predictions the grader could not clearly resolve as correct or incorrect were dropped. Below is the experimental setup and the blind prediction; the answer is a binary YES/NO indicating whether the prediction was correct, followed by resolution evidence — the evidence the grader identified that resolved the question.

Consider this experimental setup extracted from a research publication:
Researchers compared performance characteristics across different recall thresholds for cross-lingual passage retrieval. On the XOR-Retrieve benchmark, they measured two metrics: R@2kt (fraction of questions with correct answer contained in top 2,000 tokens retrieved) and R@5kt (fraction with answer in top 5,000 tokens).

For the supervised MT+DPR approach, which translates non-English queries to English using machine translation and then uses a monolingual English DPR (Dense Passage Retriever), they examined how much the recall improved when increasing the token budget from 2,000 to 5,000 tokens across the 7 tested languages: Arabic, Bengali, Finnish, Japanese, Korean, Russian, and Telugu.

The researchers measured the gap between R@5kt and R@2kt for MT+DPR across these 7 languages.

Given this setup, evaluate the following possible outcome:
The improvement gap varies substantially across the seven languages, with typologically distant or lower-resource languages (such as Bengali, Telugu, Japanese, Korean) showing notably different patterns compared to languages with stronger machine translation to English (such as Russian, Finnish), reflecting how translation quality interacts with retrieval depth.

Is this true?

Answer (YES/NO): NO